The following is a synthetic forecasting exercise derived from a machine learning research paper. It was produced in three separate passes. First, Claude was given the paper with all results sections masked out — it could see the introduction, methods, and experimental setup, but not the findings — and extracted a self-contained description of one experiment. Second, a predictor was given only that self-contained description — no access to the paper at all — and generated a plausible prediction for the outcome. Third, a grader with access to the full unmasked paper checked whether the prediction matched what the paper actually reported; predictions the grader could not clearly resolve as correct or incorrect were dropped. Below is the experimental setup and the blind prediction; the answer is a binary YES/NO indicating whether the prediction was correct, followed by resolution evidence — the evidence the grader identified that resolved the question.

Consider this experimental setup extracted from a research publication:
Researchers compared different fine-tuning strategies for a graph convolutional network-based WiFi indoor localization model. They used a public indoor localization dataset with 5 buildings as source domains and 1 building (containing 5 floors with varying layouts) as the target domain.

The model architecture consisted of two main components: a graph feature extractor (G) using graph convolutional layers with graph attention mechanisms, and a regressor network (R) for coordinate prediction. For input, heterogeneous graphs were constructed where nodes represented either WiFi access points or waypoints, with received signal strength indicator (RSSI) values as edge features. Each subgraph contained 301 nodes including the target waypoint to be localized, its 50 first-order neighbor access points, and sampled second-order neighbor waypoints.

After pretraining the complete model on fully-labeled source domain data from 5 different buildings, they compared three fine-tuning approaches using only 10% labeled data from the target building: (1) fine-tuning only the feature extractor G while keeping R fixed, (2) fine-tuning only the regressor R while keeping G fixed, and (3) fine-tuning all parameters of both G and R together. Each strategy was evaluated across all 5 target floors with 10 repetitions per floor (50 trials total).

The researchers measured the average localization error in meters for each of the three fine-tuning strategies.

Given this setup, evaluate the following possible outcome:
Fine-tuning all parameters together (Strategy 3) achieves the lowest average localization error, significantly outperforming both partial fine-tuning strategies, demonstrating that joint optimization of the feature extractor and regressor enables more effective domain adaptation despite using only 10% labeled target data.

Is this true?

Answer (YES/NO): NO